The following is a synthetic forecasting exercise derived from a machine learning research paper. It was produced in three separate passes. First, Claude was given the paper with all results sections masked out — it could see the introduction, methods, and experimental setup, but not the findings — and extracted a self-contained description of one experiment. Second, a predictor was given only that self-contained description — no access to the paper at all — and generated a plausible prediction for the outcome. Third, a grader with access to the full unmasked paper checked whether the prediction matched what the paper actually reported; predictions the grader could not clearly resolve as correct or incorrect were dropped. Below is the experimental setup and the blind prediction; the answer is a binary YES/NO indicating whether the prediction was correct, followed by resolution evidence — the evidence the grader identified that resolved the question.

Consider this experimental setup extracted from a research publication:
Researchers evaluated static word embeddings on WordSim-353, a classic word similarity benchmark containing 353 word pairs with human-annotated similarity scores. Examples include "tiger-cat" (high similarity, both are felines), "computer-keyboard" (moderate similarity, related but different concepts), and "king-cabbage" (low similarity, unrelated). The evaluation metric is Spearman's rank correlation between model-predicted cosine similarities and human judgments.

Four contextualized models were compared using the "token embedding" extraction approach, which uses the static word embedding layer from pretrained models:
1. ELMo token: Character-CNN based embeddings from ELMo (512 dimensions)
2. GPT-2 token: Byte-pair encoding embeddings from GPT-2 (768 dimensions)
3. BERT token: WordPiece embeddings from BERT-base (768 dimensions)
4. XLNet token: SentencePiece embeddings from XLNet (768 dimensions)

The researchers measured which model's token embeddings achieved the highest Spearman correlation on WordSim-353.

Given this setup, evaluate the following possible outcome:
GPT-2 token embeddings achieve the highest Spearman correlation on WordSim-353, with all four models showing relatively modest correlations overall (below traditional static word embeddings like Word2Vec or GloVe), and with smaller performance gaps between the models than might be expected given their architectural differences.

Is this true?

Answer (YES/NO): NO